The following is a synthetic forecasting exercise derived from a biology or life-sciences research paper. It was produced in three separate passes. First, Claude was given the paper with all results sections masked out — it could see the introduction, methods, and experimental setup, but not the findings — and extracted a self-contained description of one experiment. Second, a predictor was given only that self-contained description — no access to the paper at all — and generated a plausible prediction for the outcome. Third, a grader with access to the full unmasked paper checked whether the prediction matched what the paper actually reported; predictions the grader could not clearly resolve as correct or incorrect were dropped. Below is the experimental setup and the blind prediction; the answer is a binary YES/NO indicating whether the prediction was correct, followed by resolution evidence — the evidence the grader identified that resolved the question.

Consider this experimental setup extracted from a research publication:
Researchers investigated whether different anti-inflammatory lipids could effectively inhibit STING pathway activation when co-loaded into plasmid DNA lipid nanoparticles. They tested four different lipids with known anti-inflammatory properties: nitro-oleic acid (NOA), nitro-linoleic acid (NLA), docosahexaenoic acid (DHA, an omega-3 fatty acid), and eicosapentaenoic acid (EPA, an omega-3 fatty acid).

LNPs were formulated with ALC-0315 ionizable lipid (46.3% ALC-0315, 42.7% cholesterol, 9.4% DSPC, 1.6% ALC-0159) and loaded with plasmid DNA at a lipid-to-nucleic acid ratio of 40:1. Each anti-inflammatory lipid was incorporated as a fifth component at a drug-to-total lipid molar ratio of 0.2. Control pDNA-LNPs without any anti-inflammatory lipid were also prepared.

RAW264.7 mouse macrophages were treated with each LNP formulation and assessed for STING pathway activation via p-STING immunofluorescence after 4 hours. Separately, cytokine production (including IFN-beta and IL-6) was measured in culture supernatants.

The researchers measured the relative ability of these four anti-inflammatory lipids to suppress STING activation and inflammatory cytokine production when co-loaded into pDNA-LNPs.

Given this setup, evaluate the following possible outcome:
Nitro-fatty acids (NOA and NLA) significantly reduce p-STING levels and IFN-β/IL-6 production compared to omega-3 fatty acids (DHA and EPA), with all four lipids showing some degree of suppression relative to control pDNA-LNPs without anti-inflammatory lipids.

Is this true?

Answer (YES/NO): YES